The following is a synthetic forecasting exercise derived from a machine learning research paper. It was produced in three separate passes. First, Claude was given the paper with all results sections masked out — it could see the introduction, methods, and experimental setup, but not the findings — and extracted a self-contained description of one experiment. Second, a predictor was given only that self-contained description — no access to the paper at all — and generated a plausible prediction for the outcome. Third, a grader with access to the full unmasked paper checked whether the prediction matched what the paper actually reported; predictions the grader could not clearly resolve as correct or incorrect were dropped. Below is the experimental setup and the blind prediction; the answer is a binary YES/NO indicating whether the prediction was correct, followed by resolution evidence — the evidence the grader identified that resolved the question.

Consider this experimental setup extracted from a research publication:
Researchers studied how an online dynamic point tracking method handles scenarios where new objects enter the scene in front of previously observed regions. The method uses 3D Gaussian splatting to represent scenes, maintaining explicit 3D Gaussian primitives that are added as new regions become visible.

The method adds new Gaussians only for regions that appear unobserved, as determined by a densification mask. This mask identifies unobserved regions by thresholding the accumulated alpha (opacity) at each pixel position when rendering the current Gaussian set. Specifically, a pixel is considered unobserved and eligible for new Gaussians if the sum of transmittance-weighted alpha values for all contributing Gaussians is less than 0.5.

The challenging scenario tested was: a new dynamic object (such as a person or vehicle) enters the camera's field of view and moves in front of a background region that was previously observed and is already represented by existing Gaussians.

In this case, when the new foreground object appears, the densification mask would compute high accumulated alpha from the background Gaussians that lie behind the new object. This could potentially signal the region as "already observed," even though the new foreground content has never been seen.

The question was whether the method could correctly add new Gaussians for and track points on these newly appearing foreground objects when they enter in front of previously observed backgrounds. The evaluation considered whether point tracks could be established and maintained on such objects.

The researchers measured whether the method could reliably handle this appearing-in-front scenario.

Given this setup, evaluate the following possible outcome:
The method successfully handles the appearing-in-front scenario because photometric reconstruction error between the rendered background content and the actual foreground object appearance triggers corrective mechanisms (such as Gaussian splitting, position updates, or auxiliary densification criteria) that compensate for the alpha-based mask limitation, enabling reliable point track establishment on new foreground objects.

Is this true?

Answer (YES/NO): NO